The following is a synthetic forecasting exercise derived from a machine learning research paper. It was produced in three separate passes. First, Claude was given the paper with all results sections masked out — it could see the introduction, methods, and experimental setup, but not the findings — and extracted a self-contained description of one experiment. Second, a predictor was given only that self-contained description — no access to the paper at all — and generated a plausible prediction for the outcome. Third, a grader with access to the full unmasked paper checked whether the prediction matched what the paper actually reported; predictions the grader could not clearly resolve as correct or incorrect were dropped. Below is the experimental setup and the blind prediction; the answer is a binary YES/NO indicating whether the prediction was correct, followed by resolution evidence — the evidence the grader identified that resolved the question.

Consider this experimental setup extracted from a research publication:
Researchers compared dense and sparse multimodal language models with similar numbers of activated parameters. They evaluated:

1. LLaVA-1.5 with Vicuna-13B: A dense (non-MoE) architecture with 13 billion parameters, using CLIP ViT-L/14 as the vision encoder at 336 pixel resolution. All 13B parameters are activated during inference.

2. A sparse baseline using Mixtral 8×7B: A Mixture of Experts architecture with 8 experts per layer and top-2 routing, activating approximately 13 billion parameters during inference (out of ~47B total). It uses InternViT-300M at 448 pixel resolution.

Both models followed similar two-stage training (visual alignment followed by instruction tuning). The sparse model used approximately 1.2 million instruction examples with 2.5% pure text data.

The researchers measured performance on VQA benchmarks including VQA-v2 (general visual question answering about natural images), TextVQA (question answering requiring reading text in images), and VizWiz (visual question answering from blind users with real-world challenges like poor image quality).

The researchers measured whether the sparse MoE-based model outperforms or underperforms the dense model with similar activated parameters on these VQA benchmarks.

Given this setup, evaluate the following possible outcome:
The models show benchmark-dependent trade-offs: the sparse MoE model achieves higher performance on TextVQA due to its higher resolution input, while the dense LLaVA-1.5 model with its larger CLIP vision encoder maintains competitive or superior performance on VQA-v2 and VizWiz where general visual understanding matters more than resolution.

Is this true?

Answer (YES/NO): NO